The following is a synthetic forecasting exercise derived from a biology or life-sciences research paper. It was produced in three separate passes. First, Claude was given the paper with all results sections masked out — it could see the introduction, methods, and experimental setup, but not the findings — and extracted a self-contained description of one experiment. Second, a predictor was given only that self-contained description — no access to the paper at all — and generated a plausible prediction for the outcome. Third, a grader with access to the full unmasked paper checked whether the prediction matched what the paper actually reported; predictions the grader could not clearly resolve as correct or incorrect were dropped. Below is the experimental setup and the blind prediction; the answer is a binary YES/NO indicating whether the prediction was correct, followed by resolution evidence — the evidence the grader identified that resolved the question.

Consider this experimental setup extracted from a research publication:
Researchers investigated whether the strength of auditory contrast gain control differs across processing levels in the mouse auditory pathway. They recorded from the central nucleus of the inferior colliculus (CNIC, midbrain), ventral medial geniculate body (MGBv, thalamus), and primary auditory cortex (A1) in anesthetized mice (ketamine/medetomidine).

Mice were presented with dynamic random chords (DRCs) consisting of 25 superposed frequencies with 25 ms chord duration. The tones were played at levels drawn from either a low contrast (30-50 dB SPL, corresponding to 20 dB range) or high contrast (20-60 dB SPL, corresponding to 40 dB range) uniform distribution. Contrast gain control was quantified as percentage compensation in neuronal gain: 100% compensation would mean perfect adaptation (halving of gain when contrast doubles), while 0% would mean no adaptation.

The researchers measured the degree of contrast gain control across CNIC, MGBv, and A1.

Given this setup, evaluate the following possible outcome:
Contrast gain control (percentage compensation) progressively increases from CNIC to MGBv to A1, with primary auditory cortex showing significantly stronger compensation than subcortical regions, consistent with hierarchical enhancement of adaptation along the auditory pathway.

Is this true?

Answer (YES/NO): NO